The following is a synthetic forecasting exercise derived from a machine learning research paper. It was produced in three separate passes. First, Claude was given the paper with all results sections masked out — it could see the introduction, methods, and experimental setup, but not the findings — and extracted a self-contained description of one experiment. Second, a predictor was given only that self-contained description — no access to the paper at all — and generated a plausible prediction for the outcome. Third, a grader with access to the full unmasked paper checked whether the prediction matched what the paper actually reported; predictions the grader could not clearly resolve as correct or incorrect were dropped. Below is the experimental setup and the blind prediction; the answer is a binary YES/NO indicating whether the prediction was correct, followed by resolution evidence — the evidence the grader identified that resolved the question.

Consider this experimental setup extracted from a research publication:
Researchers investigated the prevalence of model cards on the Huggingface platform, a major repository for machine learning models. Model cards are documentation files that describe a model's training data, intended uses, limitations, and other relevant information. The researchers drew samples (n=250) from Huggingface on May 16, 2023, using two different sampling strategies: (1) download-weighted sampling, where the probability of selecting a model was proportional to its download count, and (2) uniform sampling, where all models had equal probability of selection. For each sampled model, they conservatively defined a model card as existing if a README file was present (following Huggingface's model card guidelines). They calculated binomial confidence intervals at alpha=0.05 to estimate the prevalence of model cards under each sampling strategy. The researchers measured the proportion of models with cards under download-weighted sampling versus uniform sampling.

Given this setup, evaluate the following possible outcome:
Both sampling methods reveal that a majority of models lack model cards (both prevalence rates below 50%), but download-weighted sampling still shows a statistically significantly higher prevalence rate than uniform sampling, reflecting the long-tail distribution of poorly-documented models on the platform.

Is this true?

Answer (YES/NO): NO